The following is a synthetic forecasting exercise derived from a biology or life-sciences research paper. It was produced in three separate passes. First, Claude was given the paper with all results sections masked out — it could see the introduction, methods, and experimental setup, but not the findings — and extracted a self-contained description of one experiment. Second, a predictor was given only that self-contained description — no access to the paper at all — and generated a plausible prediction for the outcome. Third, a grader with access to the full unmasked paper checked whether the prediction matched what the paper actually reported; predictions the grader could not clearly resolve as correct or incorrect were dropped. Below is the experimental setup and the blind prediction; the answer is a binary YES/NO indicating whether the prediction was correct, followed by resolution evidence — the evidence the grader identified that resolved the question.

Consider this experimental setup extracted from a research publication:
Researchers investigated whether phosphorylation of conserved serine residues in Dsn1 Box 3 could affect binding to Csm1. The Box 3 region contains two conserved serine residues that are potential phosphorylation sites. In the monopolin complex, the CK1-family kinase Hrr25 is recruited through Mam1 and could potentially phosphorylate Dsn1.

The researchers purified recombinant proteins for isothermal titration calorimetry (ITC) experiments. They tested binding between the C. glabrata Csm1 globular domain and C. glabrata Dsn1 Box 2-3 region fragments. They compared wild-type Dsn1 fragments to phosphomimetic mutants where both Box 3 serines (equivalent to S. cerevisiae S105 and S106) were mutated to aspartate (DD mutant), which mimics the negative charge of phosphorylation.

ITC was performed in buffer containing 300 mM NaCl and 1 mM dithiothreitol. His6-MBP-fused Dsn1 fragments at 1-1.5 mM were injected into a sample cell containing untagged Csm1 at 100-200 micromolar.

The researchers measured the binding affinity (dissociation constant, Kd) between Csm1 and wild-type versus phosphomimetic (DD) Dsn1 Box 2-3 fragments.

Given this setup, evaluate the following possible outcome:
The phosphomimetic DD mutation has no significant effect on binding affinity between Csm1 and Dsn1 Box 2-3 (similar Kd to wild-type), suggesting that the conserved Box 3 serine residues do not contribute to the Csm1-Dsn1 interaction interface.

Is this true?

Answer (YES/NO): NO